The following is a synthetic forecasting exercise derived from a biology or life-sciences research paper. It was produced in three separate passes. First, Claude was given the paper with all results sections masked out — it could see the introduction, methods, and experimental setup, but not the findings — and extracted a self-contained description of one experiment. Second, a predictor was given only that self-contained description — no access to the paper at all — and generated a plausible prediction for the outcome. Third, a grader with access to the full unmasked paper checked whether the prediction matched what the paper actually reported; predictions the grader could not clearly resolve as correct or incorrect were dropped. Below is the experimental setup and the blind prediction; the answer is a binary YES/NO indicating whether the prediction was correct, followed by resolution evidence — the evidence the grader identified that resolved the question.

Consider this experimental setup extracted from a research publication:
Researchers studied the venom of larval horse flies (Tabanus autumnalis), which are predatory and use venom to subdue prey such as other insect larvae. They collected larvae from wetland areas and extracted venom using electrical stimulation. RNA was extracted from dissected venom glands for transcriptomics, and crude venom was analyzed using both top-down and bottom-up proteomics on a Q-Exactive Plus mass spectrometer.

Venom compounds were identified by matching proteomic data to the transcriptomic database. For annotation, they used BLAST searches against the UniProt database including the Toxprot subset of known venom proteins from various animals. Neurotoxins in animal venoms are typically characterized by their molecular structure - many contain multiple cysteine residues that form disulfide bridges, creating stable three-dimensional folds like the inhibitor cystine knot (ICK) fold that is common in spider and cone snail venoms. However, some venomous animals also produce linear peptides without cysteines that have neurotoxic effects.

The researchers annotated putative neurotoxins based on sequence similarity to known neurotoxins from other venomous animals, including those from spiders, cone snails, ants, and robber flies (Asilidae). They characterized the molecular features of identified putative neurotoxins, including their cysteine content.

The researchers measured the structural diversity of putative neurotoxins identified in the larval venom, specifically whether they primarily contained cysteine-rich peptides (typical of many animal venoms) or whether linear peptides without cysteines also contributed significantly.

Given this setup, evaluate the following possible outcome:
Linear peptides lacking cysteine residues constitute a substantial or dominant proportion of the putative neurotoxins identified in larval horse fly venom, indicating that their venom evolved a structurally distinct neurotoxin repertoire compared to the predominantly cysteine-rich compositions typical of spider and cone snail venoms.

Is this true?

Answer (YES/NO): YES